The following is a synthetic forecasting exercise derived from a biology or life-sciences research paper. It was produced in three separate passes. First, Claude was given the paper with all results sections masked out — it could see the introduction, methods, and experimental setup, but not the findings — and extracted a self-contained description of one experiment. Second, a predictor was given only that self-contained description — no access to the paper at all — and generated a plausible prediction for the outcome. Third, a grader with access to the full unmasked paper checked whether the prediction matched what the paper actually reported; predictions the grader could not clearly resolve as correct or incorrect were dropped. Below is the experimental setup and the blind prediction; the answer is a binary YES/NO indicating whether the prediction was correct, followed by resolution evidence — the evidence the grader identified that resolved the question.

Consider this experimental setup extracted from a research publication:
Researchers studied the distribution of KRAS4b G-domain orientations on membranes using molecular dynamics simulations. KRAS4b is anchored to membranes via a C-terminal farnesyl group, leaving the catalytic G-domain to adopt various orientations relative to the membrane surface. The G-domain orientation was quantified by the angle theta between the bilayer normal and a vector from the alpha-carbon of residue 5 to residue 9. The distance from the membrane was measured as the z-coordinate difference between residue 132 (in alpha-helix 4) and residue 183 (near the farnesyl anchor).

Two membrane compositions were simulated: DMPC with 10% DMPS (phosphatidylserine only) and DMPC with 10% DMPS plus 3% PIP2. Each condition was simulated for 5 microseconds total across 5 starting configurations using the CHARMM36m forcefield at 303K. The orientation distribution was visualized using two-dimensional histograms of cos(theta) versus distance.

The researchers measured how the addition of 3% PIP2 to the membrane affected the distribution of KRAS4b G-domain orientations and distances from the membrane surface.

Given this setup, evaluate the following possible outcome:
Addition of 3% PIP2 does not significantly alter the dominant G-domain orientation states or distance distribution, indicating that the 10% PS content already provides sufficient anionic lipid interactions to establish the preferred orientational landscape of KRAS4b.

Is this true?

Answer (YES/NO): NO